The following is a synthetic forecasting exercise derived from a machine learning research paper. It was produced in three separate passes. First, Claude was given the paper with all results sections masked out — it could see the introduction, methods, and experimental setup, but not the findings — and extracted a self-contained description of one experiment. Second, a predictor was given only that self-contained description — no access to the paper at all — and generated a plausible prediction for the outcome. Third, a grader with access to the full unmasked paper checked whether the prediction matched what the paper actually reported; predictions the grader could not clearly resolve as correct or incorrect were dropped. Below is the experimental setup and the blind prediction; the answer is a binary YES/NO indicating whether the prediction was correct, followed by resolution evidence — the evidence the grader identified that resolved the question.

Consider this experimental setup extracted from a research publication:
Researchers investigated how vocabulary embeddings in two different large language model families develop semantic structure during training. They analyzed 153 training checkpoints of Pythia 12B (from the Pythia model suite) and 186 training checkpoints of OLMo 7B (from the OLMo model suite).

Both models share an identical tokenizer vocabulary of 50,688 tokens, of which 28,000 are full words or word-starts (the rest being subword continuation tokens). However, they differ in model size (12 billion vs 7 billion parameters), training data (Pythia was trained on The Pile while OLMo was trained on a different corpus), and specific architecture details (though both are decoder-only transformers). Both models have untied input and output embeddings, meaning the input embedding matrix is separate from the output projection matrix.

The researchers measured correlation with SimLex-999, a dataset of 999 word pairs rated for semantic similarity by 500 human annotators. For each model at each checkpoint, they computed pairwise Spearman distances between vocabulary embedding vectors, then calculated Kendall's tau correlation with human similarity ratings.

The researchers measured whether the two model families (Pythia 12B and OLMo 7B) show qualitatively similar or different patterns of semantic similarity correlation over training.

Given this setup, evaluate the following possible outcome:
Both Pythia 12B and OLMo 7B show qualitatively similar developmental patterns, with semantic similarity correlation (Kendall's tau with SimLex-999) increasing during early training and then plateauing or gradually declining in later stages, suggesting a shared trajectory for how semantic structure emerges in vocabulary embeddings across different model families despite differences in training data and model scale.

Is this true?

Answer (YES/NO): YES